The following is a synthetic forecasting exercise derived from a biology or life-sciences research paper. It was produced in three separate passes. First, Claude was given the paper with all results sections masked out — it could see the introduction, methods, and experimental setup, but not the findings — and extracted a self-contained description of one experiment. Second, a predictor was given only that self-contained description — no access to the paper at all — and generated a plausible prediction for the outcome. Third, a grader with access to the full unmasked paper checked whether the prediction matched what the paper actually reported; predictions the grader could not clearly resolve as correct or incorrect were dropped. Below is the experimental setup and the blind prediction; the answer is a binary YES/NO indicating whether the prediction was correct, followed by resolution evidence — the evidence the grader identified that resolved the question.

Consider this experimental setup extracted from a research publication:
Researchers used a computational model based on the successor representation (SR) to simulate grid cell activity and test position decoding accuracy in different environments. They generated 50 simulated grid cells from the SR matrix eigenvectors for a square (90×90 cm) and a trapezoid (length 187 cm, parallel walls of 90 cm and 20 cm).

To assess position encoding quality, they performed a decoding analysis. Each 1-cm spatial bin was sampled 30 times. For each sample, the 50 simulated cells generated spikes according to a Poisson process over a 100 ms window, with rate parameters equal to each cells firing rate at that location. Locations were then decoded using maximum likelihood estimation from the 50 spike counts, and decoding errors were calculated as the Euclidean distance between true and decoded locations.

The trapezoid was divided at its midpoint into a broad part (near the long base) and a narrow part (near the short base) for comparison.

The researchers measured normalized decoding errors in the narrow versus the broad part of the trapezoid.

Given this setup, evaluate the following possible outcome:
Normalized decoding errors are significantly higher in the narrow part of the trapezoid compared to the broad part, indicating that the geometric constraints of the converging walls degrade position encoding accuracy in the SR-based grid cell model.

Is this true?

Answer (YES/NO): YES